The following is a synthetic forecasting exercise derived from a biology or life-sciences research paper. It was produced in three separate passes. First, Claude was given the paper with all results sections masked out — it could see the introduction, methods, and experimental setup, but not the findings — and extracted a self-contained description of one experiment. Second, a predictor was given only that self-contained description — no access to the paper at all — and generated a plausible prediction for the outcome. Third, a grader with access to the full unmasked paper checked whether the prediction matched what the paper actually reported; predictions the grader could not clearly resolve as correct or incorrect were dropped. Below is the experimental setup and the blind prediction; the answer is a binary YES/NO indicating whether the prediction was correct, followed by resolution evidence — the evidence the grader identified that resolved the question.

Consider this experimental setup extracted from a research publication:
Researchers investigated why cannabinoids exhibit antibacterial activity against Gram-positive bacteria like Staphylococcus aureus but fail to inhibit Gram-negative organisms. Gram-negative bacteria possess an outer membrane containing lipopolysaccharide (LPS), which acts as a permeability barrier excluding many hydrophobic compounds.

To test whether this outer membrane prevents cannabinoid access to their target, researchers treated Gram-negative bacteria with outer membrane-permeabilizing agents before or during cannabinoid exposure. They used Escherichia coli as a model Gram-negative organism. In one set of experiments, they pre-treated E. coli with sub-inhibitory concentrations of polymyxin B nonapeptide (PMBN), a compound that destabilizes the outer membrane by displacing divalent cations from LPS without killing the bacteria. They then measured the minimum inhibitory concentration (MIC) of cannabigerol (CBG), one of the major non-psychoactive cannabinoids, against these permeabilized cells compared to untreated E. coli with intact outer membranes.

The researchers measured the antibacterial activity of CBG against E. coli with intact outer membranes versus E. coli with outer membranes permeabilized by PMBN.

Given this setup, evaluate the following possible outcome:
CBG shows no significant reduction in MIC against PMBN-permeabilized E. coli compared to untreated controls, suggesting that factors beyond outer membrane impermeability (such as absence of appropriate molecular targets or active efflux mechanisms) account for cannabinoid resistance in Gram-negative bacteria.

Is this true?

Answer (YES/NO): NO